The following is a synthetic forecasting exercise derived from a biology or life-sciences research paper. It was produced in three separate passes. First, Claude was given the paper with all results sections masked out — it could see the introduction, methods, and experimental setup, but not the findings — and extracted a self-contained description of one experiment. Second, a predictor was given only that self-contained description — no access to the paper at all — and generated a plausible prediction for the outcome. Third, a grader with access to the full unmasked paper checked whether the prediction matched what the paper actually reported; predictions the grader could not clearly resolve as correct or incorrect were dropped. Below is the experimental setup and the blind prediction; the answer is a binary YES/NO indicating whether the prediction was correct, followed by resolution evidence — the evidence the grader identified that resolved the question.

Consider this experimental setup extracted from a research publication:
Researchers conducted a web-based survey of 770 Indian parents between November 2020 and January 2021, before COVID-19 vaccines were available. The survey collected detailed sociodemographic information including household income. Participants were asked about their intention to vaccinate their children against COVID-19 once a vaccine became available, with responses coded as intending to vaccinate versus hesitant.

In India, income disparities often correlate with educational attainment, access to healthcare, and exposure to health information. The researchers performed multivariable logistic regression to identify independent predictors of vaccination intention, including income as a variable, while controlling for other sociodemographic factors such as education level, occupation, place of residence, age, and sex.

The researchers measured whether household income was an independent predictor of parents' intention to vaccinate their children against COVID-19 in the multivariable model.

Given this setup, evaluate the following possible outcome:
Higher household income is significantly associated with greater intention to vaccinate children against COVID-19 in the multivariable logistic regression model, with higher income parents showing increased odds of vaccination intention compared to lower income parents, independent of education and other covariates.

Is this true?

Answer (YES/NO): NO